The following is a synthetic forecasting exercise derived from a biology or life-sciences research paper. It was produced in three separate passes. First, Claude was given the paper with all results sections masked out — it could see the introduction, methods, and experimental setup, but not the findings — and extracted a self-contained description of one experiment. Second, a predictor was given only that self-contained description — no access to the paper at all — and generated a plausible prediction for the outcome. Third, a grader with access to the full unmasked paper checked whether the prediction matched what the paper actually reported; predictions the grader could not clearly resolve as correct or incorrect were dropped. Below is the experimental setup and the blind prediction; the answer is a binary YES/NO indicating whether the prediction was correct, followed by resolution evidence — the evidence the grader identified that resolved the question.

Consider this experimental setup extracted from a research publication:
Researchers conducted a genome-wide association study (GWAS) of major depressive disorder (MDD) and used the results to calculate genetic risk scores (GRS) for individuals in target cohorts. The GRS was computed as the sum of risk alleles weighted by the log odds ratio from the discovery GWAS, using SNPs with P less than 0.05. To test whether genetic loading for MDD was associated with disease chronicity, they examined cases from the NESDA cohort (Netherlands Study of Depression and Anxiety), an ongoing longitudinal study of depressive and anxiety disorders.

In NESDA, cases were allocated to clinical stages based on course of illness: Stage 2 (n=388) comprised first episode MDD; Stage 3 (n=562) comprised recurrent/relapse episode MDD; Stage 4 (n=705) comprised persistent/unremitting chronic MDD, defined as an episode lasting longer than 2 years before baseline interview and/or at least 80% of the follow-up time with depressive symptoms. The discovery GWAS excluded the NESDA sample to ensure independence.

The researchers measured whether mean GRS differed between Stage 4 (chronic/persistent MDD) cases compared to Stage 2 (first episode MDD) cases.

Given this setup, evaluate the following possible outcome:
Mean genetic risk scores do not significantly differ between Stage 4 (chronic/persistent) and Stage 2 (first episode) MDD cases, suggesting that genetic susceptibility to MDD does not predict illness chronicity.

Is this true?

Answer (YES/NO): NO